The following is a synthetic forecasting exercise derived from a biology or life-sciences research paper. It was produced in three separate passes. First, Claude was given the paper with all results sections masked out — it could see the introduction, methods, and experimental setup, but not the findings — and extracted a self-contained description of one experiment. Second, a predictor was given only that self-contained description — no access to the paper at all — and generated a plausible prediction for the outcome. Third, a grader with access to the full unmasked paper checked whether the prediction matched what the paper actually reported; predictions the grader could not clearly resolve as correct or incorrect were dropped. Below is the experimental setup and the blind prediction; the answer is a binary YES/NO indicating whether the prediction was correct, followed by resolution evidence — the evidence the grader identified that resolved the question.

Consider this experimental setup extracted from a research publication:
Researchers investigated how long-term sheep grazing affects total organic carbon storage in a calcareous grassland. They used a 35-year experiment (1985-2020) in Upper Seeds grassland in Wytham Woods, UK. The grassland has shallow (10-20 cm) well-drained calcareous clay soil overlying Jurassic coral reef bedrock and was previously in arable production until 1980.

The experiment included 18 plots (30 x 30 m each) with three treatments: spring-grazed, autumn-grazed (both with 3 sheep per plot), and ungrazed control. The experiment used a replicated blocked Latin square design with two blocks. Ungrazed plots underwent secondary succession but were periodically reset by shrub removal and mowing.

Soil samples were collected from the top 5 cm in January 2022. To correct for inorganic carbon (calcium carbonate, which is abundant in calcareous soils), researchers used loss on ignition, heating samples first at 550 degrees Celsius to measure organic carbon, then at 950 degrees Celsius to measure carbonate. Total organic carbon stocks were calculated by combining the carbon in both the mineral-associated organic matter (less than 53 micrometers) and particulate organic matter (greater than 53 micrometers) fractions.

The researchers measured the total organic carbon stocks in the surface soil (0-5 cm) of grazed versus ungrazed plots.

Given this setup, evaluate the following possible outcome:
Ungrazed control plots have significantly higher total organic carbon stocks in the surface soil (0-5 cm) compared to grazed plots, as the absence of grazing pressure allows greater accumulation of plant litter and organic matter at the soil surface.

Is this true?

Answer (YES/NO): NO